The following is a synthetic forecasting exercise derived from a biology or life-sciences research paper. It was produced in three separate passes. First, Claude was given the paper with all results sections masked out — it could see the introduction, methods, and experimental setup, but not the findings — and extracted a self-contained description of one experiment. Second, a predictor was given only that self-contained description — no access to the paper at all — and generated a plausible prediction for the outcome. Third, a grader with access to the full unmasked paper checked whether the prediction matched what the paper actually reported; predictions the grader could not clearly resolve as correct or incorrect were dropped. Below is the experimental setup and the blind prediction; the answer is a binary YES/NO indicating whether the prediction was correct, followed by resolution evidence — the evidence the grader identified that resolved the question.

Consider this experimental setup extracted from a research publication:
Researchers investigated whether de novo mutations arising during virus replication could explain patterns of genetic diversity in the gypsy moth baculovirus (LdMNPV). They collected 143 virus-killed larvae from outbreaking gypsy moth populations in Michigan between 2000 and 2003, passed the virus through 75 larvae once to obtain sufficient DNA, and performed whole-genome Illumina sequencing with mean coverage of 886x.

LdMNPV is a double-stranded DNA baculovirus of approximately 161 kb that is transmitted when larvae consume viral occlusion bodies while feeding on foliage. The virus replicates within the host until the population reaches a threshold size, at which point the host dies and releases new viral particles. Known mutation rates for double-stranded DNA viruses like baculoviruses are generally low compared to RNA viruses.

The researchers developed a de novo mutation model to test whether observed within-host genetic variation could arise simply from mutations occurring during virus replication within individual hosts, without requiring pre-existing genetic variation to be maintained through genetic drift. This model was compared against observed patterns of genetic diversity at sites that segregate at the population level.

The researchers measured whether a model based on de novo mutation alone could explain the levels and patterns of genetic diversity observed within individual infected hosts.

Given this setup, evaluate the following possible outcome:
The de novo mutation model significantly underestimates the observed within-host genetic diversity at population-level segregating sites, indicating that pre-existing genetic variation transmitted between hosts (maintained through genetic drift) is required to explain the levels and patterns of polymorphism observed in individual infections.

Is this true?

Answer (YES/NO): NO